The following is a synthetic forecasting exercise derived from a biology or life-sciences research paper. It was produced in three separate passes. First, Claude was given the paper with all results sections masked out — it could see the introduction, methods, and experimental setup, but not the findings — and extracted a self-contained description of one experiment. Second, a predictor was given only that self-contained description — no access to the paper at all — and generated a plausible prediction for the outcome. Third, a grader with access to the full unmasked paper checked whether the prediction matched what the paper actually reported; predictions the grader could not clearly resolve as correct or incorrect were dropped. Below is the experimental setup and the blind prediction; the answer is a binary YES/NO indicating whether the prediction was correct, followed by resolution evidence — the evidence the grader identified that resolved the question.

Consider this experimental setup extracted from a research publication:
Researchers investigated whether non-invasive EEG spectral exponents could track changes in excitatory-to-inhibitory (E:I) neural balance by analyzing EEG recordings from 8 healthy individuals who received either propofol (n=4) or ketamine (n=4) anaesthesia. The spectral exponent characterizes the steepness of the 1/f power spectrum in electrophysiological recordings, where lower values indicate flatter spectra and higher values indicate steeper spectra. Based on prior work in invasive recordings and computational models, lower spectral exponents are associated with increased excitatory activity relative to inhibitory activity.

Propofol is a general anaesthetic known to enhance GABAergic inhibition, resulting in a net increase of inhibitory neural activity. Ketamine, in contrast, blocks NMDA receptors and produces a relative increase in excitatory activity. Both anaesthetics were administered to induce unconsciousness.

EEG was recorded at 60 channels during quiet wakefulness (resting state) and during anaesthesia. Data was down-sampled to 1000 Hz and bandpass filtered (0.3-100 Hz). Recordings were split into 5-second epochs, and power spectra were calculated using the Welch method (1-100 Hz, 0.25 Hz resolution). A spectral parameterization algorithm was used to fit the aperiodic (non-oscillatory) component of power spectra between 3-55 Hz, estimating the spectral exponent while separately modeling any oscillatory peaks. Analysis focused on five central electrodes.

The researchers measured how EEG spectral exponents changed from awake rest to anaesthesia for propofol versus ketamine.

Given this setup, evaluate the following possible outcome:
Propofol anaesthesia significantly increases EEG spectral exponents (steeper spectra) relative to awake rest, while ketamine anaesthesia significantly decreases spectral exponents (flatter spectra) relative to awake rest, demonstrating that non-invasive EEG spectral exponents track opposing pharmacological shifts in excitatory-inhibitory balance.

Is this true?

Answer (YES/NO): YES